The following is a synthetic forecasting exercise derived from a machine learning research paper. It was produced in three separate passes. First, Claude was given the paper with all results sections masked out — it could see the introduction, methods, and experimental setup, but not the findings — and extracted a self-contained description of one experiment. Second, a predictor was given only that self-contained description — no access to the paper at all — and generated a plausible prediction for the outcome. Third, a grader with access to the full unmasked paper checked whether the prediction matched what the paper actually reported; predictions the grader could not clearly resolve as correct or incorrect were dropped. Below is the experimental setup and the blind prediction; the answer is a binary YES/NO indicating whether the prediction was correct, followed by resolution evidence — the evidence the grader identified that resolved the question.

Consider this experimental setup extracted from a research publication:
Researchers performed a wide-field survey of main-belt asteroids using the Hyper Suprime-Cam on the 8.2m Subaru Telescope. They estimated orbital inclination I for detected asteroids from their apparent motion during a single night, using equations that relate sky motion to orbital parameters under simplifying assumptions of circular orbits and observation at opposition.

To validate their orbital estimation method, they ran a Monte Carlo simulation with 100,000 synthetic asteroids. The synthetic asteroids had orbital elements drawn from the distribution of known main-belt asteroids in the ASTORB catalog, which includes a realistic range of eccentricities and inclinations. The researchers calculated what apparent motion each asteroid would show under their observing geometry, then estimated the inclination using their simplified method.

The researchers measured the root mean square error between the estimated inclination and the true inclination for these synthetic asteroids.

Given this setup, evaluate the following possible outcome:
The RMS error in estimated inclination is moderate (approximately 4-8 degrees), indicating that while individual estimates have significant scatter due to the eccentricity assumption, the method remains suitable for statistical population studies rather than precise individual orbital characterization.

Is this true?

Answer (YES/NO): YES